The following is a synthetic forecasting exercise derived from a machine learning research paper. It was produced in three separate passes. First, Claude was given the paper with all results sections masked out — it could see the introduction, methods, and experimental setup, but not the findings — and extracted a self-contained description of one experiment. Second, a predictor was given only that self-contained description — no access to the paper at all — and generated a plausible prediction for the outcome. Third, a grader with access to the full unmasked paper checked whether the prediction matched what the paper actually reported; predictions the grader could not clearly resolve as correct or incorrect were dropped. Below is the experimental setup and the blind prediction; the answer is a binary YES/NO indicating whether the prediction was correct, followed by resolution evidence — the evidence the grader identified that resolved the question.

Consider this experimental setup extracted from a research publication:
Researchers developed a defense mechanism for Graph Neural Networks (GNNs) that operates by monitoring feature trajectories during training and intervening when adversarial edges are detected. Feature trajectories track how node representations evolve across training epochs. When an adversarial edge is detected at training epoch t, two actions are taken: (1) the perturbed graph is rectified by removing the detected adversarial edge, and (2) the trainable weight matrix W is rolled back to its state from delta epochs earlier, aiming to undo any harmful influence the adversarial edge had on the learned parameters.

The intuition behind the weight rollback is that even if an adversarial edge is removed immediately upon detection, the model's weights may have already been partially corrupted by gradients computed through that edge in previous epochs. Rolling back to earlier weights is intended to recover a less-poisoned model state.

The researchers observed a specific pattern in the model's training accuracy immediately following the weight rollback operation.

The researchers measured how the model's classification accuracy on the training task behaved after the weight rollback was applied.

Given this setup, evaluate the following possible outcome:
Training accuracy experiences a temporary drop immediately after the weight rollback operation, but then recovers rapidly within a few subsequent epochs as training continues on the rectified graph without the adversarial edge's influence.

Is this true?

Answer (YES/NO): YES